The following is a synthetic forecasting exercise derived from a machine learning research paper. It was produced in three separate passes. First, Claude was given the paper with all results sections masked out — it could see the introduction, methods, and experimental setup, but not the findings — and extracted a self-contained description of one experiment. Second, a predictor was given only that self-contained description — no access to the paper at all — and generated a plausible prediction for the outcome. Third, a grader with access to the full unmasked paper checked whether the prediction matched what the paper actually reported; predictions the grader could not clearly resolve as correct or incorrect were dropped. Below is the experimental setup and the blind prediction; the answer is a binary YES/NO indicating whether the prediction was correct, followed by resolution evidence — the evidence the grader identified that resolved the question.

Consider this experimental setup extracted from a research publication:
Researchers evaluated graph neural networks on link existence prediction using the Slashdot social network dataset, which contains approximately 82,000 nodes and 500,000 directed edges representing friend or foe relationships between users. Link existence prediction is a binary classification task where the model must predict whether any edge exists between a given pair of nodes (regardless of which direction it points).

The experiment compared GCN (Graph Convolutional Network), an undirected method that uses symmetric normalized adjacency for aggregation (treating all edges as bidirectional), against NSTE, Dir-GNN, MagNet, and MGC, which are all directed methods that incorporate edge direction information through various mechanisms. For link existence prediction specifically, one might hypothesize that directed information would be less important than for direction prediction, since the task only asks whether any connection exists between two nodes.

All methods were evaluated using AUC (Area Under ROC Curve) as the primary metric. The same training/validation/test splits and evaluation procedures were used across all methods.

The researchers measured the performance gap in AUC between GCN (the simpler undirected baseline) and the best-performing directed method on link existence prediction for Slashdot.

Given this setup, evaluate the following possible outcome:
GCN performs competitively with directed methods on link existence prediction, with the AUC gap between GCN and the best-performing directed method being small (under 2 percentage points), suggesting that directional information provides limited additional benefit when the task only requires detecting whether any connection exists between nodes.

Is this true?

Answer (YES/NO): NO